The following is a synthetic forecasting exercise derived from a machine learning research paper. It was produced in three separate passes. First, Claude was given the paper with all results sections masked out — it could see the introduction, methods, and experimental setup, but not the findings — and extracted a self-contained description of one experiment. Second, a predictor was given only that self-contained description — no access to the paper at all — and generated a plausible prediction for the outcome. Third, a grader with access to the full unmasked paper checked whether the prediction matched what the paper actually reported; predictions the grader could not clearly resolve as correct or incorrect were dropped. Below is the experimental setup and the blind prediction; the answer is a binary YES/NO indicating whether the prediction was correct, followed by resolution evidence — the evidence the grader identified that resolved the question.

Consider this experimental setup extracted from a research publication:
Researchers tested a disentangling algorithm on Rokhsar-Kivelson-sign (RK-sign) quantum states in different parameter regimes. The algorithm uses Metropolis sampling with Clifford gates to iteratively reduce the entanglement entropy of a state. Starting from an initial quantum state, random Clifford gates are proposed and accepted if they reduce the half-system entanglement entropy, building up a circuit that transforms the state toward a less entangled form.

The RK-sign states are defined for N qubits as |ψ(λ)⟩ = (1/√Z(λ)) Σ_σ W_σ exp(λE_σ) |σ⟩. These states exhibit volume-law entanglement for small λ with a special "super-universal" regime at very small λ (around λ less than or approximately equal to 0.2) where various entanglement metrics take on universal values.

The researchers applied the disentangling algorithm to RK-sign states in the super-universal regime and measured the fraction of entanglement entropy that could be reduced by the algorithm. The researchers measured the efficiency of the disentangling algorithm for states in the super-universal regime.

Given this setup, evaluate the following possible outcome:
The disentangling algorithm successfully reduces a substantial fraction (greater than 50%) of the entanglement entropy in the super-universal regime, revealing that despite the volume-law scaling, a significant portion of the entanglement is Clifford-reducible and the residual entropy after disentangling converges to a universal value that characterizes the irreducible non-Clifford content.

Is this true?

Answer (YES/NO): NO